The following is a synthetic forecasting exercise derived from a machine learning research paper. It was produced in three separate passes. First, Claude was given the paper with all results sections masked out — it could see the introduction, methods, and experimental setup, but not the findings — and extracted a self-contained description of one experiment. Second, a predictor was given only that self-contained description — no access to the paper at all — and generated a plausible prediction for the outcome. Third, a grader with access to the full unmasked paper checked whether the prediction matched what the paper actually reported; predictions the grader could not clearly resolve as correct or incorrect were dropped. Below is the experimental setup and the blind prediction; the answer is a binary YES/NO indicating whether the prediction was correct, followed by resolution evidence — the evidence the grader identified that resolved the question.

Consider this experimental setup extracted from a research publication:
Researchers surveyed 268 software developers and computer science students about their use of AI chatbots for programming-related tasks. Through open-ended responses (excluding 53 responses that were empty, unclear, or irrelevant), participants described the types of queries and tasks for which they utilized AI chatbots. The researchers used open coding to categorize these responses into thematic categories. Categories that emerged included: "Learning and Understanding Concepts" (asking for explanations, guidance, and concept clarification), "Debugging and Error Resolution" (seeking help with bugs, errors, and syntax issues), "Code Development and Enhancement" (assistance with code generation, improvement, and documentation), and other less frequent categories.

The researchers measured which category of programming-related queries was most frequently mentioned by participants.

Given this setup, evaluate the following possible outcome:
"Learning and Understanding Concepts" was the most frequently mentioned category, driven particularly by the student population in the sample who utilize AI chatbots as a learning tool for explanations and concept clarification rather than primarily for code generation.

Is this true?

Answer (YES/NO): YES